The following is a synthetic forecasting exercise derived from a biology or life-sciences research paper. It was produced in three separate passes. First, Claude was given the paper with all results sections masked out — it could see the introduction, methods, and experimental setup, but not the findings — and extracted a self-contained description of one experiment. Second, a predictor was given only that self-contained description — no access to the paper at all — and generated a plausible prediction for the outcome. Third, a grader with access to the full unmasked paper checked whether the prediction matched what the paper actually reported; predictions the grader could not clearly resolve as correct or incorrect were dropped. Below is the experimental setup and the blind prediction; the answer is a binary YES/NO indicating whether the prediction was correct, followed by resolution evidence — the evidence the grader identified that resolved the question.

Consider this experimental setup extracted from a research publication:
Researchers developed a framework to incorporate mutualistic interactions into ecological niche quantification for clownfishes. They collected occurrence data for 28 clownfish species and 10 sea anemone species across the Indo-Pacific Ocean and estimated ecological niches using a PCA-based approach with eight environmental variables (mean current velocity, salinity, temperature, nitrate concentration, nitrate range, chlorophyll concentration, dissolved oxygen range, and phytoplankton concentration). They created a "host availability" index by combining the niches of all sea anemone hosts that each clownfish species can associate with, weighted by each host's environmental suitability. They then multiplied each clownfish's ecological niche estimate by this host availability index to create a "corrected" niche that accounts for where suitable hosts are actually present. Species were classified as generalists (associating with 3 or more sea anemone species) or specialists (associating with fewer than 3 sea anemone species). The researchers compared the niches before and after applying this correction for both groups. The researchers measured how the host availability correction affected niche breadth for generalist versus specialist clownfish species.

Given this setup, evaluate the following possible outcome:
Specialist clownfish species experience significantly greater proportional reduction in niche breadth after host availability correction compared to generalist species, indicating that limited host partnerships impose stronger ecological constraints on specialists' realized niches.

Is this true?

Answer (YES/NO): YES